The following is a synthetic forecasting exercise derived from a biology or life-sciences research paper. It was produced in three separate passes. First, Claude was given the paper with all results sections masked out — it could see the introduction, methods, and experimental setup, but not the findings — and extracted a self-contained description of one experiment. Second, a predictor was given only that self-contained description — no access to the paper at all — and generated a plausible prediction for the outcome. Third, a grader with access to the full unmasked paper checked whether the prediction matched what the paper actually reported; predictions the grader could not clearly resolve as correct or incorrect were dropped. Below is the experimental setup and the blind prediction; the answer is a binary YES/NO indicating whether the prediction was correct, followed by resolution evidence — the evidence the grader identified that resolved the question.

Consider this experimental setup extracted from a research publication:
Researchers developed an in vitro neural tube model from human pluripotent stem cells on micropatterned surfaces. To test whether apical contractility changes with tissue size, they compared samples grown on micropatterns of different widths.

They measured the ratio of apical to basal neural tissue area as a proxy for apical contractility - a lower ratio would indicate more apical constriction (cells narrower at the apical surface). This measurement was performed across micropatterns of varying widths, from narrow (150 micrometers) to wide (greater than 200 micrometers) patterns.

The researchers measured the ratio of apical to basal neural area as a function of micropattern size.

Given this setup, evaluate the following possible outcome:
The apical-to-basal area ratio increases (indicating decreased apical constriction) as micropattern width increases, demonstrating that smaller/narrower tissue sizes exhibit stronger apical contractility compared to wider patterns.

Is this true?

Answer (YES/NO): NO